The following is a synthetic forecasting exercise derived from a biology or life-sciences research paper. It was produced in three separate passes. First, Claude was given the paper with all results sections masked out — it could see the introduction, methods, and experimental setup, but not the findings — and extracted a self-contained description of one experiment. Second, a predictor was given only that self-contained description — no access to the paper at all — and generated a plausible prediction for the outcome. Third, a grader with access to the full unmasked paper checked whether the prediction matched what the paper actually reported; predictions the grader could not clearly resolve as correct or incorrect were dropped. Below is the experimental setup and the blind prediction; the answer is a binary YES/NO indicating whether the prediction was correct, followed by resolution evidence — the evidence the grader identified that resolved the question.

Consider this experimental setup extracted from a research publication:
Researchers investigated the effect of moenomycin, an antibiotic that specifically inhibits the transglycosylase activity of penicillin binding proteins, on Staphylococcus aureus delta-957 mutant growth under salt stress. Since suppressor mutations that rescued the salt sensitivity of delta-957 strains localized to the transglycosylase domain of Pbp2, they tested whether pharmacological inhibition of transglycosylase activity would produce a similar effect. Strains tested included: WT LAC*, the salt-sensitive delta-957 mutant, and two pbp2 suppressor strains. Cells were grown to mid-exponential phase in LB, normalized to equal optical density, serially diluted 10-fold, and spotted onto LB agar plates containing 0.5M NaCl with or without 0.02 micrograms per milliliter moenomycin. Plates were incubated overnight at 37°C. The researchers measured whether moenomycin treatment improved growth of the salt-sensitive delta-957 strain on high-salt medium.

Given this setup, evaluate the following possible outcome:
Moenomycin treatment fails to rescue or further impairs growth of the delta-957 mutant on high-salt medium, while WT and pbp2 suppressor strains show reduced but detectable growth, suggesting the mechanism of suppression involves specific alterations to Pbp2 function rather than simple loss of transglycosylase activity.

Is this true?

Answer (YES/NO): NO